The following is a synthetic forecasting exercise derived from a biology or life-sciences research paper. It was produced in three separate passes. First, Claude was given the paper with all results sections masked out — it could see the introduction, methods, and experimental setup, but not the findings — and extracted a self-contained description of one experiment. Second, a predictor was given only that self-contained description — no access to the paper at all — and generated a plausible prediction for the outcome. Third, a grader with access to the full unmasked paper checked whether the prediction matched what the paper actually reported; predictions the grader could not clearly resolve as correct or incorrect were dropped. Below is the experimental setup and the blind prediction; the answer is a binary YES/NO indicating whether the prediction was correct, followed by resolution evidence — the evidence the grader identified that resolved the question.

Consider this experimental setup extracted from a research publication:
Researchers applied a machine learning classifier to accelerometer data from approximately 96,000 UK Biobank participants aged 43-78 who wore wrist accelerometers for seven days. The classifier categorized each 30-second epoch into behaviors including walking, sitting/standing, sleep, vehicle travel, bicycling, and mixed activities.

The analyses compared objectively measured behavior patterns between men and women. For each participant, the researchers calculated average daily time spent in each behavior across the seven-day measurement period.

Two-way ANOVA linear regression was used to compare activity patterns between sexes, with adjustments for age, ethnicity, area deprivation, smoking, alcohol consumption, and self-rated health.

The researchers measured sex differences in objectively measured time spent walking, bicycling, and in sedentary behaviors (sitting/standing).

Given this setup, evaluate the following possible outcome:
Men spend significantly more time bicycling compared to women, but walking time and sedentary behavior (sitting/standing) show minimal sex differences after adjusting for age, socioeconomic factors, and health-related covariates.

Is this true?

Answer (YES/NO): NO